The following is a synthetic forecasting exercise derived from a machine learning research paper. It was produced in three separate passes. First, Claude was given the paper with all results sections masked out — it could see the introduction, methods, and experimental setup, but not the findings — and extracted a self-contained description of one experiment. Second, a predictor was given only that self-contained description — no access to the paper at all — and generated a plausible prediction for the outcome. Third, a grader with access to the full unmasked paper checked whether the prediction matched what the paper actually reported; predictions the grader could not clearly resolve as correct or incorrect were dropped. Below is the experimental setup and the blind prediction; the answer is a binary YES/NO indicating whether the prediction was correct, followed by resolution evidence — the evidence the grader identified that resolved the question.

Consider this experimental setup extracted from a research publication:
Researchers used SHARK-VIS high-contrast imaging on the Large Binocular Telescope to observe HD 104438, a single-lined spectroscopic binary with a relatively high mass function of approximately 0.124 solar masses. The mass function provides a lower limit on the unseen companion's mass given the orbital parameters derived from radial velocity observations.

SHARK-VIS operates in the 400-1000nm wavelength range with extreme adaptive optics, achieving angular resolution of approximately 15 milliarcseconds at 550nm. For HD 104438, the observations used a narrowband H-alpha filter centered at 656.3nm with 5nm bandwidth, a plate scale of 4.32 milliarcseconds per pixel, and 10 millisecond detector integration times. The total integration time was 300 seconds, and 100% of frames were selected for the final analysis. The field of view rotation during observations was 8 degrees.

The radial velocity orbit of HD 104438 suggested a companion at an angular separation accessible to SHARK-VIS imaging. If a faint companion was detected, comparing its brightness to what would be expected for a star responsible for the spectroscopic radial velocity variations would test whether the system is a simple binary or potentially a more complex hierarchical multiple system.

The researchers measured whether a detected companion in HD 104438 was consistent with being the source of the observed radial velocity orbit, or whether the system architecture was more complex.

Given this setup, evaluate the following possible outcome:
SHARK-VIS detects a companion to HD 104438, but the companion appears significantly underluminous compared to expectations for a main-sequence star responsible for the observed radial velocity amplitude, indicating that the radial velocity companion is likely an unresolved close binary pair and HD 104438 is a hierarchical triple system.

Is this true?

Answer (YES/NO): NO